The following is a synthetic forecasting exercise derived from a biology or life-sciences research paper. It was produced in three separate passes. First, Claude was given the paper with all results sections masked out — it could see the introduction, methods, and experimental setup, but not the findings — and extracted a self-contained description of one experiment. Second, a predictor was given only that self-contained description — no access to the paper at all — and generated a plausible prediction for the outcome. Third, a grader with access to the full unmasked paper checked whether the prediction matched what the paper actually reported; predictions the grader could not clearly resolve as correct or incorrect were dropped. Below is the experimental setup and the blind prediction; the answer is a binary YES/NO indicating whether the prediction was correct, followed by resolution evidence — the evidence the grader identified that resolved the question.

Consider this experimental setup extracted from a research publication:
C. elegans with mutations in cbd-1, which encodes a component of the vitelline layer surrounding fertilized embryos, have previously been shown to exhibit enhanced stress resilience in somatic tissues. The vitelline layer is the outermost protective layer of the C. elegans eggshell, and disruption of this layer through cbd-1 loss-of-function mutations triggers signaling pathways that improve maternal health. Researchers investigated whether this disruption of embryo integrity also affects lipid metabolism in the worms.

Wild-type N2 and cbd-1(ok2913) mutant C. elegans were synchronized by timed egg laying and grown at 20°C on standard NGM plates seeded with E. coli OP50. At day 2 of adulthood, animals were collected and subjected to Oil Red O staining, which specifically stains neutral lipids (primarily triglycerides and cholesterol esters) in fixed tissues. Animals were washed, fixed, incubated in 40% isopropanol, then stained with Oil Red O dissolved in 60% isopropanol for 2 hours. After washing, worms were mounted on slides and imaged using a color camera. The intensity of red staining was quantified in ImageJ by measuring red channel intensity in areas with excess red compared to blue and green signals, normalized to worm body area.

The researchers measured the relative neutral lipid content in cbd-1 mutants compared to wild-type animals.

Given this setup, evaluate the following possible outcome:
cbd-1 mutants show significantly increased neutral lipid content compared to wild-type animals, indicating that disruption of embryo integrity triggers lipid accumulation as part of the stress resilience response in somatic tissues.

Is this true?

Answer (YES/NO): YES